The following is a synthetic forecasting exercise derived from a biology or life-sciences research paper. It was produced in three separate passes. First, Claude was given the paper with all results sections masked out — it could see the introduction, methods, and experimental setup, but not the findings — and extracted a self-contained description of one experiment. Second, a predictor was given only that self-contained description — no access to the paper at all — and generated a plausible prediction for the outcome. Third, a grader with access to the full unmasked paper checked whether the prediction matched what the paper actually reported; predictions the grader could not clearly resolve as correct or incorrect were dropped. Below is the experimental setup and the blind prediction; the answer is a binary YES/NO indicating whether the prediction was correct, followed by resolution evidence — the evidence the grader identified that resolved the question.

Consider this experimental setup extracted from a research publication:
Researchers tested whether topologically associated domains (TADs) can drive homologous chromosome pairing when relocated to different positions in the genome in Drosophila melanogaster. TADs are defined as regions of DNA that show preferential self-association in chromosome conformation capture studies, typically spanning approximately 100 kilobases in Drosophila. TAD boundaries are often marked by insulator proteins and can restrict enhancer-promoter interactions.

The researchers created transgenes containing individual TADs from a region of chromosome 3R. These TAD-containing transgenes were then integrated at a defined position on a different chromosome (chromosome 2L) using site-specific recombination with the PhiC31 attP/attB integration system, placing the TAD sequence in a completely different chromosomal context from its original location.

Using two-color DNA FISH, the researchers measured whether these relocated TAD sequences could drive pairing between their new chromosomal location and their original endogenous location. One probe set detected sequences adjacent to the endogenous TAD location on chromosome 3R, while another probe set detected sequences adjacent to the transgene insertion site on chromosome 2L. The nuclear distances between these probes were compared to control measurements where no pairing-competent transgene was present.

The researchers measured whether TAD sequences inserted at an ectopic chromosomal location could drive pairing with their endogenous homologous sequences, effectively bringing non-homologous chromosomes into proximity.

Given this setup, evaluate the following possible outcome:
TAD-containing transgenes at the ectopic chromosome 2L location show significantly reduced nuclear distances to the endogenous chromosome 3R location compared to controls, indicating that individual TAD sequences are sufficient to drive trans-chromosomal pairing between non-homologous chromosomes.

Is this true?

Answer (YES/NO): YES